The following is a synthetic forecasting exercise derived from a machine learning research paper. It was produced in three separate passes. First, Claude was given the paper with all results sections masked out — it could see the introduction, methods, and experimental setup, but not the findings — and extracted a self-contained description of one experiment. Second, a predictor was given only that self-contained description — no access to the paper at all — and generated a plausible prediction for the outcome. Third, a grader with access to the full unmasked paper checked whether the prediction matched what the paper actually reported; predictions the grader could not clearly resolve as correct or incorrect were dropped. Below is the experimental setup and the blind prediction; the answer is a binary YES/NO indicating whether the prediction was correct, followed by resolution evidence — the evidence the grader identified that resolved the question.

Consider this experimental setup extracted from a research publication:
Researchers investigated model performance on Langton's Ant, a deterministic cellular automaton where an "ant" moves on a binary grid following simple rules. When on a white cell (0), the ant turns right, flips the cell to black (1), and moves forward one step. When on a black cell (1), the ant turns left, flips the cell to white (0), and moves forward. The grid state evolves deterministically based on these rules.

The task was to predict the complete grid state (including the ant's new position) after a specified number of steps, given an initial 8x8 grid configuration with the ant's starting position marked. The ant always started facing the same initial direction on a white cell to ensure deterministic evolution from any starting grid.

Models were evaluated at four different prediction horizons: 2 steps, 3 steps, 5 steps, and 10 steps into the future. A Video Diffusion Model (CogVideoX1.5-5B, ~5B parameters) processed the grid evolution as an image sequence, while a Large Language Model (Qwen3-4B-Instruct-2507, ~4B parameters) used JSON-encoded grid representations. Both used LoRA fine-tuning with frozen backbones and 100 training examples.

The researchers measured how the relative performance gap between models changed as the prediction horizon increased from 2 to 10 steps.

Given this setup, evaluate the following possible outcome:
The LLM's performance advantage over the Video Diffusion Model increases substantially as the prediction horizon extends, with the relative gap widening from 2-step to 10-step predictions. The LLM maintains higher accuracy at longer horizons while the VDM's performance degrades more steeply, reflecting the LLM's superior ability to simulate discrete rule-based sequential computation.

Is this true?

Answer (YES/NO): NO